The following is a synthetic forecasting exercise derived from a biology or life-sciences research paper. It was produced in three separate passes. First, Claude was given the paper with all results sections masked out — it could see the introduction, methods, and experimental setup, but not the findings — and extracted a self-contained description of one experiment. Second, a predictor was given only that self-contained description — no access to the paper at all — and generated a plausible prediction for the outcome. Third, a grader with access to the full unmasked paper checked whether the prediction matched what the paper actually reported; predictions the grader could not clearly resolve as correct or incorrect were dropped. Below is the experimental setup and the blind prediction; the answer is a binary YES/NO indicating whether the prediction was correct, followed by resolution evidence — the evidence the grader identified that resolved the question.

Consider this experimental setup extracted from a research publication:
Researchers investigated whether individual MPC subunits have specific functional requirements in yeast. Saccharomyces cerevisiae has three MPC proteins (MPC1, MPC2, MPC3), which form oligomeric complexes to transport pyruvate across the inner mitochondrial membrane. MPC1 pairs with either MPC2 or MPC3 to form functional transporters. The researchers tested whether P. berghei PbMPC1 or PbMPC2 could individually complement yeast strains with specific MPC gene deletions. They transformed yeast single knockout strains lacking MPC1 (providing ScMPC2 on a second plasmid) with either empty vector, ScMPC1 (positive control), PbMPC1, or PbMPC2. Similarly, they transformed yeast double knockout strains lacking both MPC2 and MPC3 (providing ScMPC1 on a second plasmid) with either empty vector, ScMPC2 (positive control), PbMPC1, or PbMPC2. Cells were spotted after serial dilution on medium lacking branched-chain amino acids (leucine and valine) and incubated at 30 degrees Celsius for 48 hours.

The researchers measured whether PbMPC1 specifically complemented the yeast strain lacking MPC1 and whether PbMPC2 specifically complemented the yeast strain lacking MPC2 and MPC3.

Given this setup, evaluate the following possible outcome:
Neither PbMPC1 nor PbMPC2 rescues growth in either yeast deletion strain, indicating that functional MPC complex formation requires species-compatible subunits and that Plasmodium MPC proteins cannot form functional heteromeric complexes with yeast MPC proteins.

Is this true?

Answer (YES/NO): NO